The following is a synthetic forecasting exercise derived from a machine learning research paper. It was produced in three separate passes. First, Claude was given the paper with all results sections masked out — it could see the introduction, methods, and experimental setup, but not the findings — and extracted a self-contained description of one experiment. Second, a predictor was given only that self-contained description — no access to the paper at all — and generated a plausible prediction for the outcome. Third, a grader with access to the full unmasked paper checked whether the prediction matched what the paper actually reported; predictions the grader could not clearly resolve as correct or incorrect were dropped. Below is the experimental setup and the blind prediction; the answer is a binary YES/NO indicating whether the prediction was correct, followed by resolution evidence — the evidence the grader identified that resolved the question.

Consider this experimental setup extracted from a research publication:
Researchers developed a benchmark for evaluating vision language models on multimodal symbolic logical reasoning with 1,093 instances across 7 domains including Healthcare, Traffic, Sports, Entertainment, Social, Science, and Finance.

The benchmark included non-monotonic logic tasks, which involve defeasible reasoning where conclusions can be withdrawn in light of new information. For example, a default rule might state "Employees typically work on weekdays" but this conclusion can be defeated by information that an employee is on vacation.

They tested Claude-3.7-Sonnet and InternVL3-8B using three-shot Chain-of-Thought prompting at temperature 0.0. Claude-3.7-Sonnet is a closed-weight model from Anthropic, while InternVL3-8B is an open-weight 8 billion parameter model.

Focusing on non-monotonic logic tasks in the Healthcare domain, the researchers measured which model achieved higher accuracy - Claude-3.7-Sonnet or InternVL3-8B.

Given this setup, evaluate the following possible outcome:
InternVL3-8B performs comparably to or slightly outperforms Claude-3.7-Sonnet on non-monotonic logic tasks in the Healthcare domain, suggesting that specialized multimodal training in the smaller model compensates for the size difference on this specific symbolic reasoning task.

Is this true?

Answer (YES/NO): NO